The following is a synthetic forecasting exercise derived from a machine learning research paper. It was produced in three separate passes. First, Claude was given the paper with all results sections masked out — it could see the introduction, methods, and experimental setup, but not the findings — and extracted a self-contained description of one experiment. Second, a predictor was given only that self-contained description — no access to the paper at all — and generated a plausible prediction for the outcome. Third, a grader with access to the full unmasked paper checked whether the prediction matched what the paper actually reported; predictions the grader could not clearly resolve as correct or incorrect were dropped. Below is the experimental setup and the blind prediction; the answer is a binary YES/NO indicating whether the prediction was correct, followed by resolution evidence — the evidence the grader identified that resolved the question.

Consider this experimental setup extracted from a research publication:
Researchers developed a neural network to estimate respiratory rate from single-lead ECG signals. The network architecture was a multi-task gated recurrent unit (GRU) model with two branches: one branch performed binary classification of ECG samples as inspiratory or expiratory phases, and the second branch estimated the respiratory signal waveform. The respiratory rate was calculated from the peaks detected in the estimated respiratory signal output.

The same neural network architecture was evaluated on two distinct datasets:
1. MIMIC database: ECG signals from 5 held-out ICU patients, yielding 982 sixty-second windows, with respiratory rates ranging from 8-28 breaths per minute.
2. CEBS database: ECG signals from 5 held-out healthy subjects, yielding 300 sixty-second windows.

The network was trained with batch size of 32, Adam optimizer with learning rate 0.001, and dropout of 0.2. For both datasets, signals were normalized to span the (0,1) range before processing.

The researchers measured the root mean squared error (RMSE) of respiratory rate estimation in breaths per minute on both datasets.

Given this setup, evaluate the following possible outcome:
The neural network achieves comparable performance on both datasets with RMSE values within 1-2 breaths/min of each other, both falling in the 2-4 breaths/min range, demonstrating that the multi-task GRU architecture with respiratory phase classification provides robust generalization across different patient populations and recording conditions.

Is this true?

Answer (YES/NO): NO